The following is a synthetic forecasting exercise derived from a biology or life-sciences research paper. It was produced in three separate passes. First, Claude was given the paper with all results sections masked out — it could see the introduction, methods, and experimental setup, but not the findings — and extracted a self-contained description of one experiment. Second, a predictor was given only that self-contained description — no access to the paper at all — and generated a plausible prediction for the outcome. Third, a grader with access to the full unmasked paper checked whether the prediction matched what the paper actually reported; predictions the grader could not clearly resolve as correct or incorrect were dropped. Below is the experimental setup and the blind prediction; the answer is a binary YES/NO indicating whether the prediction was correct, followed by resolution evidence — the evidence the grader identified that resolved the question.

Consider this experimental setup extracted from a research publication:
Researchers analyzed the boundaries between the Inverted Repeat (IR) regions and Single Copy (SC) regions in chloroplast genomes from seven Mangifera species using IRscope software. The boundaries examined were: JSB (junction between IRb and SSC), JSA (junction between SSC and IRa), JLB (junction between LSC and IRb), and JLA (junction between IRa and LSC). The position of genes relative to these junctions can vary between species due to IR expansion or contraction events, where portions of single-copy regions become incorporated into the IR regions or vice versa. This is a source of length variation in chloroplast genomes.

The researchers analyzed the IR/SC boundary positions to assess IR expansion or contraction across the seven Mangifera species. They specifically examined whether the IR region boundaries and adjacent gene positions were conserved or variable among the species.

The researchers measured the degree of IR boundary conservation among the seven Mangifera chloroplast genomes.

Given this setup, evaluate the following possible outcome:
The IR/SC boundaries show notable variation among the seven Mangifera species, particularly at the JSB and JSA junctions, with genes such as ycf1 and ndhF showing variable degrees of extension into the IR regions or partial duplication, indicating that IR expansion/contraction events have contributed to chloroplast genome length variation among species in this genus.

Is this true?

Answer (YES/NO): NO